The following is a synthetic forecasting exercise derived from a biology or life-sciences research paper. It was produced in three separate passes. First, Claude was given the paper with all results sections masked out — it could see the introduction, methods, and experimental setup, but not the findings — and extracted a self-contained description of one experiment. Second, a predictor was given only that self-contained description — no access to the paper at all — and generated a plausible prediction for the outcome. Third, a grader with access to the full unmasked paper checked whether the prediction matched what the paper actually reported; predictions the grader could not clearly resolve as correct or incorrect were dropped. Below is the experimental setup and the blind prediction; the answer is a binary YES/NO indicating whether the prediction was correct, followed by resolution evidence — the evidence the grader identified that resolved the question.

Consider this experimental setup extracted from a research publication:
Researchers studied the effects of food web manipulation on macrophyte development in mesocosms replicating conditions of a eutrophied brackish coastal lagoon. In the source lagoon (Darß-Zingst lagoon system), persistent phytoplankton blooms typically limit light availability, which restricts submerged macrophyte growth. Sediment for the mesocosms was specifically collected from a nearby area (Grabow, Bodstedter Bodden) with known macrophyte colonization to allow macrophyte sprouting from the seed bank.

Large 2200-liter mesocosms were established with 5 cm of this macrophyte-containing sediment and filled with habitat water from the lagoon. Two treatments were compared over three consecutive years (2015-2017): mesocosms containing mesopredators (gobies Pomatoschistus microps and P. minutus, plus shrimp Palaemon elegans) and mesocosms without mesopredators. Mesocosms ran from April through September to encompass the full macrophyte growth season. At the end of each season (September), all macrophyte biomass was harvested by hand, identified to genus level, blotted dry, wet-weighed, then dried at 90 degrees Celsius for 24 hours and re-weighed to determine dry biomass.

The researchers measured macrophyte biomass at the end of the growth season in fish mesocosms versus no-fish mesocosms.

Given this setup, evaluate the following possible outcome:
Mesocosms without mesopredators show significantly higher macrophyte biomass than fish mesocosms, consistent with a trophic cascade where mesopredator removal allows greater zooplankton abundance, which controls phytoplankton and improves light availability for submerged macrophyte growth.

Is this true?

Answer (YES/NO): NO